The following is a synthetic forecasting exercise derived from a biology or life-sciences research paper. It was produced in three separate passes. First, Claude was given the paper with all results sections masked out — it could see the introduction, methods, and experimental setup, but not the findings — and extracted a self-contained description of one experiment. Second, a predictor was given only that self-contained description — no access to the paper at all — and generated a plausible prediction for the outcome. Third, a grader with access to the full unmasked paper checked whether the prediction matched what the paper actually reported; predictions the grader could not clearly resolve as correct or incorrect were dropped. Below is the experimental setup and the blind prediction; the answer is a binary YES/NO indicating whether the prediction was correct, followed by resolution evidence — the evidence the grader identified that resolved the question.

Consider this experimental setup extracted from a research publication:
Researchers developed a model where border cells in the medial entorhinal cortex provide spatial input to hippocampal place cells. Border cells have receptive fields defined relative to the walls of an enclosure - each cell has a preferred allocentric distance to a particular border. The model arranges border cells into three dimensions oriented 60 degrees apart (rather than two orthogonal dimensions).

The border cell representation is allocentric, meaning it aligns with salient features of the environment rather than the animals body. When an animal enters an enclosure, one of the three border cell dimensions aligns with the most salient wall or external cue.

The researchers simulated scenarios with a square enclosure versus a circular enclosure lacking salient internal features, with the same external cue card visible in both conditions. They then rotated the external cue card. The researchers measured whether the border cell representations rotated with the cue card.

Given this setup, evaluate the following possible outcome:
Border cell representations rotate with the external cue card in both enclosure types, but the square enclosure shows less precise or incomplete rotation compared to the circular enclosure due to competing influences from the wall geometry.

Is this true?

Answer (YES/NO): NO